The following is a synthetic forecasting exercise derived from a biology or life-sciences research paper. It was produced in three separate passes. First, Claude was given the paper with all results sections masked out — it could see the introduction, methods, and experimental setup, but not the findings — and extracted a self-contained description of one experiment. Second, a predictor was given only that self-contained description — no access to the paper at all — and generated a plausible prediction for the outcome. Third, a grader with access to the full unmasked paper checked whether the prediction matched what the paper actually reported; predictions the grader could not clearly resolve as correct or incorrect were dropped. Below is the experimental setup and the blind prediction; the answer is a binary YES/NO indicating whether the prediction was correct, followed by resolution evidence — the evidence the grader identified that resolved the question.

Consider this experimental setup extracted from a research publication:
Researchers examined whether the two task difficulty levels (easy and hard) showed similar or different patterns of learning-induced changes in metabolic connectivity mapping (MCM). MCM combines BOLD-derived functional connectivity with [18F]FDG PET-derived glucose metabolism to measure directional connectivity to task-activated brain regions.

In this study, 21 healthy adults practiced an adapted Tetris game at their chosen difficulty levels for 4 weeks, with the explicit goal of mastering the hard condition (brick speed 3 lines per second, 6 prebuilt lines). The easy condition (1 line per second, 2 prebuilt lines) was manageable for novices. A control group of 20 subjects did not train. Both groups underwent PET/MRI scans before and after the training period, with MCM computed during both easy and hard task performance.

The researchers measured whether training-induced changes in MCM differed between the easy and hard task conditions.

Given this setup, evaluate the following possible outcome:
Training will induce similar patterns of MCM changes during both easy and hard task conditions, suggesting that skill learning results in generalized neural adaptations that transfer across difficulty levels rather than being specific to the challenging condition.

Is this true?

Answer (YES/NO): NO